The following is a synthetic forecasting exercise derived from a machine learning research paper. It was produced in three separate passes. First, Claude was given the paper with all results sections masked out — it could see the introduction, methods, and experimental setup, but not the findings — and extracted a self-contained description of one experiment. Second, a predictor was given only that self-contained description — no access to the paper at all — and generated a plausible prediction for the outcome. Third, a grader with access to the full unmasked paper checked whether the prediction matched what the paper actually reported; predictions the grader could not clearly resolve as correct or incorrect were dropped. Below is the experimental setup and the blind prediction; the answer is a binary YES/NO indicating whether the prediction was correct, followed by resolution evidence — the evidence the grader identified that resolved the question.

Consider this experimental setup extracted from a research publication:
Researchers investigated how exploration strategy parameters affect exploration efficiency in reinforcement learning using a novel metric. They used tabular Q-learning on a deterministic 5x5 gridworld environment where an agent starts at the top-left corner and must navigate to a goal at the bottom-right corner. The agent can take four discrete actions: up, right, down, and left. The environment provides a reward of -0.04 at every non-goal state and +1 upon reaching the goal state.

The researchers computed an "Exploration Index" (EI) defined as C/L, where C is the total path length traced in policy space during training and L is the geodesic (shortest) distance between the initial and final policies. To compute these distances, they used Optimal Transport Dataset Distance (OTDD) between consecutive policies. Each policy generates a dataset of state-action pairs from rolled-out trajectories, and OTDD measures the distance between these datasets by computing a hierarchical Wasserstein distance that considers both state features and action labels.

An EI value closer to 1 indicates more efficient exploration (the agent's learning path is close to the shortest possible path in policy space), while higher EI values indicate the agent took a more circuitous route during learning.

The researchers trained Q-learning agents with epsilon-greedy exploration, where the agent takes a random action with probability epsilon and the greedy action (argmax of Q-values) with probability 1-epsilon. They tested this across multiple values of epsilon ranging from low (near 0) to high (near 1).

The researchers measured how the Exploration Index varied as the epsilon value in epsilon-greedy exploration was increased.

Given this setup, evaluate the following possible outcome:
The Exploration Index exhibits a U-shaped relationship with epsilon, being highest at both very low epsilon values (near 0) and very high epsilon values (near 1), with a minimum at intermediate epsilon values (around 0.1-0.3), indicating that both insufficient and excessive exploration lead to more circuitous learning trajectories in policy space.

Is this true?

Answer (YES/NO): NO